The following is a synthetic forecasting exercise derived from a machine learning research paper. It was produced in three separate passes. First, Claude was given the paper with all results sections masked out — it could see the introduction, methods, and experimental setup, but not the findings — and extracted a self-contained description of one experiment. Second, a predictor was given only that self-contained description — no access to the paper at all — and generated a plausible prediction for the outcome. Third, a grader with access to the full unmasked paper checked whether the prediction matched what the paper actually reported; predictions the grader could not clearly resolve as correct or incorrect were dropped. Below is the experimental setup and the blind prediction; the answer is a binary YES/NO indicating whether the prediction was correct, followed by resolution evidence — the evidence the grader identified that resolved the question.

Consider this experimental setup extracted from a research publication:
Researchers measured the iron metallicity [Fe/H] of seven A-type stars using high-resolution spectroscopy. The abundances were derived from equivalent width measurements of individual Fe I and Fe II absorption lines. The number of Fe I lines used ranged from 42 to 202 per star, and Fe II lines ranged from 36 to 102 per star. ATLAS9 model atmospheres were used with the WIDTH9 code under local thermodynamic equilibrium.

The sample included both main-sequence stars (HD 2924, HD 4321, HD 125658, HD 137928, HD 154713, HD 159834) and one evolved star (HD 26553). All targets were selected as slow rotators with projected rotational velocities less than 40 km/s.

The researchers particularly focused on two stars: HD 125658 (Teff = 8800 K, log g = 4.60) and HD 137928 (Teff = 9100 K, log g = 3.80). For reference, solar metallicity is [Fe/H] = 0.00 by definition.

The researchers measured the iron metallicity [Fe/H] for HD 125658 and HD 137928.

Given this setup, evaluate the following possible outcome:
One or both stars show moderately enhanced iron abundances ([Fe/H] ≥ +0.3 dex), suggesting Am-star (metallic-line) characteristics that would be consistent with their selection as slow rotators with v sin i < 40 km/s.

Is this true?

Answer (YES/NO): YES